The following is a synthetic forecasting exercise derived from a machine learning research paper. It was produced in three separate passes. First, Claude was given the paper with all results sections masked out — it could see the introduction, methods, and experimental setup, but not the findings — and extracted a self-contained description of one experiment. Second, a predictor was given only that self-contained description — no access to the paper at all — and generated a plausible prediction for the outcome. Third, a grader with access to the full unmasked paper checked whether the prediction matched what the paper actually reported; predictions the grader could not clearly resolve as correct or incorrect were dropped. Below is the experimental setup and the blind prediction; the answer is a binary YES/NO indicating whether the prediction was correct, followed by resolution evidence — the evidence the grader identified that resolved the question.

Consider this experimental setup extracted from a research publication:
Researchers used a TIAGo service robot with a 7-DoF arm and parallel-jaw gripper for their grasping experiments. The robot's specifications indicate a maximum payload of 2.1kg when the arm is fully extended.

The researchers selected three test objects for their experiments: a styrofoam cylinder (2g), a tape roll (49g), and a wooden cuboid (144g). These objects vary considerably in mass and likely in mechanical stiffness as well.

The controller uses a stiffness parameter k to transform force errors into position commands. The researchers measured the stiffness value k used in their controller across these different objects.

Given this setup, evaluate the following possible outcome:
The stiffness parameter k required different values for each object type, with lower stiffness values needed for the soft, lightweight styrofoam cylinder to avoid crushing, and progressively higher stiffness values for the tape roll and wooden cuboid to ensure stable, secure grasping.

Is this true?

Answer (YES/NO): NO